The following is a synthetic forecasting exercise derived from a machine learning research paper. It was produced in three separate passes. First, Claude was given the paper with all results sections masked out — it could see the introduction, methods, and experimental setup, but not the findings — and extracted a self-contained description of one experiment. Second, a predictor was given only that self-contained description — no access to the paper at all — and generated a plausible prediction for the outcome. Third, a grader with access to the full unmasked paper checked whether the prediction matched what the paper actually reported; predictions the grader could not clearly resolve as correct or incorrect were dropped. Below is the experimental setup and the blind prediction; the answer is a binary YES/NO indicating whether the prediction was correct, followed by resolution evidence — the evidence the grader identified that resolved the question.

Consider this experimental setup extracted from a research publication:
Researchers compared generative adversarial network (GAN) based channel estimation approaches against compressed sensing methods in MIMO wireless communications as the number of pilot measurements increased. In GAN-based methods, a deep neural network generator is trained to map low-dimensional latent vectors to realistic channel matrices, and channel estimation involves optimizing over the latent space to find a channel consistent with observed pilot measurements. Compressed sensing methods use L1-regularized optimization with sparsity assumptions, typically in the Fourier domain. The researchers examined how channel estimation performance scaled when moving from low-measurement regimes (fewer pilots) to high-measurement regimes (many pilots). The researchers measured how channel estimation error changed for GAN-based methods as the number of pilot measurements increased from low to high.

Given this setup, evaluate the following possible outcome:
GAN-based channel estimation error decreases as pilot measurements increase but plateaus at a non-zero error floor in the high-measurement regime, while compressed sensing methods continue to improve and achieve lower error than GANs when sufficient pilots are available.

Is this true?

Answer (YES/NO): NO